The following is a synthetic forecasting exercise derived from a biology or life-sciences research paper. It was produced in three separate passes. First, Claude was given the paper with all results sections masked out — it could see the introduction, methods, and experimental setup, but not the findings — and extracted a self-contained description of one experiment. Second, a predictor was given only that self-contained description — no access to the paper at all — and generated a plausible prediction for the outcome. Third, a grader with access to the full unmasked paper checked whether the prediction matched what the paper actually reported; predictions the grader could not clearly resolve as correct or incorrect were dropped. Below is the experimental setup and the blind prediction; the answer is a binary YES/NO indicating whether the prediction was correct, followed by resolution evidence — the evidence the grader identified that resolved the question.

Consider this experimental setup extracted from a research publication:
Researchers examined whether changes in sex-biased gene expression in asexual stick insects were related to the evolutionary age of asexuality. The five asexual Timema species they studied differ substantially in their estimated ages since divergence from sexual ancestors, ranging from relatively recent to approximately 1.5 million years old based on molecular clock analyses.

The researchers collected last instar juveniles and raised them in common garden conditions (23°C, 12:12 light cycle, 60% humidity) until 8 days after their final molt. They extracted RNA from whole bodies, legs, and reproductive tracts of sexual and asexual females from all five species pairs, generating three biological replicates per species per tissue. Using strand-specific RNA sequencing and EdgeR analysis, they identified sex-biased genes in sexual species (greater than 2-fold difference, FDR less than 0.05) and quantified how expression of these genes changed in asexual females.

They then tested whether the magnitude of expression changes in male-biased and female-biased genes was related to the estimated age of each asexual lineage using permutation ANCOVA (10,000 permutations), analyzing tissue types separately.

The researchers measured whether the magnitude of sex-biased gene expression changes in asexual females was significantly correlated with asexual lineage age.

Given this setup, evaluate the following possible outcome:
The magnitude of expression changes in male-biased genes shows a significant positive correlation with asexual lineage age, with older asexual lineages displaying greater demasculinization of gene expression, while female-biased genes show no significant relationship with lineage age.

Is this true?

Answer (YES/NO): NO